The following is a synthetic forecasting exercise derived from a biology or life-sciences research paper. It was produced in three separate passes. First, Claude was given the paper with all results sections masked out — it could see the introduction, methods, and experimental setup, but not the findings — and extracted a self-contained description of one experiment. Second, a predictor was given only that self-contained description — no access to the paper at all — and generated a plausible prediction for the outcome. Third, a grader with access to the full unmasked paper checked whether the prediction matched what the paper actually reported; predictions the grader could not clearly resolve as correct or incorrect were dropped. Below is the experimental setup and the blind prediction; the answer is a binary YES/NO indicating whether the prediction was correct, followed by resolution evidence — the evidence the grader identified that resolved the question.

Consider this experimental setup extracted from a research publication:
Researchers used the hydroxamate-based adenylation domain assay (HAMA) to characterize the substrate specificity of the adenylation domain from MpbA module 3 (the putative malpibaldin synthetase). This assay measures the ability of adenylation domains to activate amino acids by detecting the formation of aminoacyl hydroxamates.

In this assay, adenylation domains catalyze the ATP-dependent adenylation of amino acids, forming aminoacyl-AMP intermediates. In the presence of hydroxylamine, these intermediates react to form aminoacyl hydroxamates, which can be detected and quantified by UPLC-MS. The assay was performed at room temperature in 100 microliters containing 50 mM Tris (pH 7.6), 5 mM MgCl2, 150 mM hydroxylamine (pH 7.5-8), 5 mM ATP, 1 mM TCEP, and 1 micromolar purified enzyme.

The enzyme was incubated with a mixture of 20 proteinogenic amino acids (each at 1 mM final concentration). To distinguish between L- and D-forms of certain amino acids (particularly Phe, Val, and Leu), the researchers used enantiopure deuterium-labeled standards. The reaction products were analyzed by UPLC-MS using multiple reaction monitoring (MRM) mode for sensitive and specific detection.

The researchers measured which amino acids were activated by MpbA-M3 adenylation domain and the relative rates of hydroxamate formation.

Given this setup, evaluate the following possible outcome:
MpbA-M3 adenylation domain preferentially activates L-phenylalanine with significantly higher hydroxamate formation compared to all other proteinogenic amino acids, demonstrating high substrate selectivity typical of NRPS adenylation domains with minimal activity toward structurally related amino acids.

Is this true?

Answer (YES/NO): NO